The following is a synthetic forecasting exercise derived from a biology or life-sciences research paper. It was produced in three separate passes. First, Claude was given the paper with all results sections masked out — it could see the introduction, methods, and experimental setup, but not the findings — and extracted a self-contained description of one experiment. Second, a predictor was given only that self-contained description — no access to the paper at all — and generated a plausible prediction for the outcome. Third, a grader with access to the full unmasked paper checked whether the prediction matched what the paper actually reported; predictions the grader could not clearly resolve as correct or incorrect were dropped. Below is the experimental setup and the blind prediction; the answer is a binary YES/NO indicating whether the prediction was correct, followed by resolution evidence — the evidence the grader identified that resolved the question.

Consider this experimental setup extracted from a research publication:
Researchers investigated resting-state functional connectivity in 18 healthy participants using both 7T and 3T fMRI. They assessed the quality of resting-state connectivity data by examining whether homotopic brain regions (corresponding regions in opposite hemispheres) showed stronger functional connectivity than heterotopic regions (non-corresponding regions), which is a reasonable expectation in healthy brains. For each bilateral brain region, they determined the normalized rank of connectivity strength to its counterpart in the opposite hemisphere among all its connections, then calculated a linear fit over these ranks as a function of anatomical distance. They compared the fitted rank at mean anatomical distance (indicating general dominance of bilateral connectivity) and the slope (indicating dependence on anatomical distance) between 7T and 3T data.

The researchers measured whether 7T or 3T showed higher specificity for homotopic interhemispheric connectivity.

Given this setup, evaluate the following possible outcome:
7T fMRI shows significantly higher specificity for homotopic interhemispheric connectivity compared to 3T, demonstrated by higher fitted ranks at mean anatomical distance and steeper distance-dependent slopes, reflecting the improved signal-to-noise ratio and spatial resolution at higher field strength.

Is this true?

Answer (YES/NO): NO